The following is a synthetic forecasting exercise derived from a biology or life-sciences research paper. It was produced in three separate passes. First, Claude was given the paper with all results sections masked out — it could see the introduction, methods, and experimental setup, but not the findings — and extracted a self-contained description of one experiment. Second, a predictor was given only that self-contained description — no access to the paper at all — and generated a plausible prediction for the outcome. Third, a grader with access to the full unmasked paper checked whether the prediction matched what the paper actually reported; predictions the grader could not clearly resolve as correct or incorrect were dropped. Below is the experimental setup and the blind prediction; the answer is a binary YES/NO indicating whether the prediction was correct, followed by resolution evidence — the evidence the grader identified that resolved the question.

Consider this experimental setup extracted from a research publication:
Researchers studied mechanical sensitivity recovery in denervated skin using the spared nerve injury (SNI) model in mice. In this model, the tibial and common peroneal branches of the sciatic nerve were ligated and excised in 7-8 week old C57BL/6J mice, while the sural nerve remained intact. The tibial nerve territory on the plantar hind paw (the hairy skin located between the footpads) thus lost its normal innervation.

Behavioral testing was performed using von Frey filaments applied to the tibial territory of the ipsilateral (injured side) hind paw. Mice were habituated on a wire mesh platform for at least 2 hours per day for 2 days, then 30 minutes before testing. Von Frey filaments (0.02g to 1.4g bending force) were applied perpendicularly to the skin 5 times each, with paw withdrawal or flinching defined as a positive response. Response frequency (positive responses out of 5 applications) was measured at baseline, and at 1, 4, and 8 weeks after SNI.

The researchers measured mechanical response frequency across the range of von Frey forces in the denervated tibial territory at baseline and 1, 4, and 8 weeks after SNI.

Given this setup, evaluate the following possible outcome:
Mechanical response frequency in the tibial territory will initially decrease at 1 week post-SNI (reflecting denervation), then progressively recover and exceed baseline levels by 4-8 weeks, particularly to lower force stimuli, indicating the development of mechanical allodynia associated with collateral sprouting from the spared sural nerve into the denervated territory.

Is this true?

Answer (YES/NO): NO